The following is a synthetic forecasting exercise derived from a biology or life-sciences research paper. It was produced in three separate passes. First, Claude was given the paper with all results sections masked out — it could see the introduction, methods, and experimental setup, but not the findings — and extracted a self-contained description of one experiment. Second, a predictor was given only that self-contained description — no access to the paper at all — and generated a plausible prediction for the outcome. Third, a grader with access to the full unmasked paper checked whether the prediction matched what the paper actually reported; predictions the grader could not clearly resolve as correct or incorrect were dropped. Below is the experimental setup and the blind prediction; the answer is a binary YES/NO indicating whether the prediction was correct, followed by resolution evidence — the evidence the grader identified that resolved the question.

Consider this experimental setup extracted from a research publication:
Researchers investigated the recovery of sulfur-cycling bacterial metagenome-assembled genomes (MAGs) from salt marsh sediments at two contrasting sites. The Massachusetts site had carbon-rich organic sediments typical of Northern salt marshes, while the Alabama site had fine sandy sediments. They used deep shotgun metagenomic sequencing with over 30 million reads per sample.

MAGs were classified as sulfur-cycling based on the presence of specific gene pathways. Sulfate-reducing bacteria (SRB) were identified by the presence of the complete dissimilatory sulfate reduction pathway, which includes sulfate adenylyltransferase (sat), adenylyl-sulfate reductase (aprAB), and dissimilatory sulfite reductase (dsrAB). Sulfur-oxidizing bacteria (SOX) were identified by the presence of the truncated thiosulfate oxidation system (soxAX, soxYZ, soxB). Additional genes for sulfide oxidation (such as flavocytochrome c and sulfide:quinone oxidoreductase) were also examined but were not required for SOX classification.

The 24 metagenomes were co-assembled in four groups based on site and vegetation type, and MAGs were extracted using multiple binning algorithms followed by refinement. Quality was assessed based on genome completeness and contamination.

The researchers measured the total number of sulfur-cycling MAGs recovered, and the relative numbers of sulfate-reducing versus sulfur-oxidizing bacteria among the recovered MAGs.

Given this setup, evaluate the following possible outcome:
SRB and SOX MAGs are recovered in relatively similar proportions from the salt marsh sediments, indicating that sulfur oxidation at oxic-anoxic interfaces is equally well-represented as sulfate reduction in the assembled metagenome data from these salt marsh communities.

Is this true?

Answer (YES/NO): YES